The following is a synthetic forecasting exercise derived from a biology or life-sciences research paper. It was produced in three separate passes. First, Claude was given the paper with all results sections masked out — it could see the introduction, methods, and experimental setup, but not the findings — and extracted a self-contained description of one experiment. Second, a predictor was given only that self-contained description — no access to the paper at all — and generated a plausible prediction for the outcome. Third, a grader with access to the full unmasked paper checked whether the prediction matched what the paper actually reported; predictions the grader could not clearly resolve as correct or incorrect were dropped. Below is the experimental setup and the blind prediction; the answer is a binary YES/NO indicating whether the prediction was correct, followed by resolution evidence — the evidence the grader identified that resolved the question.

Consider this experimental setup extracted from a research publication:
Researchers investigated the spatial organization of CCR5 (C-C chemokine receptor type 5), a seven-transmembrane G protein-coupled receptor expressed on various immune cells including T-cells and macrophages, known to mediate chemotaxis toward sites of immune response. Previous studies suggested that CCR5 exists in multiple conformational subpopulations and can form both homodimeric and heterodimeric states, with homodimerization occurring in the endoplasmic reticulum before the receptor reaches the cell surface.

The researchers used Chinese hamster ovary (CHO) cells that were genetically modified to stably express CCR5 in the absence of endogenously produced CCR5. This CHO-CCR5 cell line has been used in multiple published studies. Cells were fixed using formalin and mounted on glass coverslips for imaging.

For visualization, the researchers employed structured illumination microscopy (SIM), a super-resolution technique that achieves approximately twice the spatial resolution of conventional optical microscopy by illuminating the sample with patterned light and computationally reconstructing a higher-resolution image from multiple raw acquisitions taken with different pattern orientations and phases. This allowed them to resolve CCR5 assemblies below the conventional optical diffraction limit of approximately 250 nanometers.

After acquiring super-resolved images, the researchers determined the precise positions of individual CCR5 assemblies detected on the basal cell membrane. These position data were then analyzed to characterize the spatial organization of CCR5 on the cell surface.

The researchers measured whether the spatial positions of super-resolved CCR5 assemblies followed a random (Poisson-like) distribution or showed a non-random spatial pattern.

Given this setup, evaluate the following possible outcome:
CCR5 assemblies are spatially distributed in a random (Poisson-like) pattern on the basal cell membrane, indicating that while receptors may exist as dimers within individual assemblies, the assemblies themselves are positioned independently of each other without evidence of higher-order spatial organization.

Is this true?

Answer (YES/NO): NO